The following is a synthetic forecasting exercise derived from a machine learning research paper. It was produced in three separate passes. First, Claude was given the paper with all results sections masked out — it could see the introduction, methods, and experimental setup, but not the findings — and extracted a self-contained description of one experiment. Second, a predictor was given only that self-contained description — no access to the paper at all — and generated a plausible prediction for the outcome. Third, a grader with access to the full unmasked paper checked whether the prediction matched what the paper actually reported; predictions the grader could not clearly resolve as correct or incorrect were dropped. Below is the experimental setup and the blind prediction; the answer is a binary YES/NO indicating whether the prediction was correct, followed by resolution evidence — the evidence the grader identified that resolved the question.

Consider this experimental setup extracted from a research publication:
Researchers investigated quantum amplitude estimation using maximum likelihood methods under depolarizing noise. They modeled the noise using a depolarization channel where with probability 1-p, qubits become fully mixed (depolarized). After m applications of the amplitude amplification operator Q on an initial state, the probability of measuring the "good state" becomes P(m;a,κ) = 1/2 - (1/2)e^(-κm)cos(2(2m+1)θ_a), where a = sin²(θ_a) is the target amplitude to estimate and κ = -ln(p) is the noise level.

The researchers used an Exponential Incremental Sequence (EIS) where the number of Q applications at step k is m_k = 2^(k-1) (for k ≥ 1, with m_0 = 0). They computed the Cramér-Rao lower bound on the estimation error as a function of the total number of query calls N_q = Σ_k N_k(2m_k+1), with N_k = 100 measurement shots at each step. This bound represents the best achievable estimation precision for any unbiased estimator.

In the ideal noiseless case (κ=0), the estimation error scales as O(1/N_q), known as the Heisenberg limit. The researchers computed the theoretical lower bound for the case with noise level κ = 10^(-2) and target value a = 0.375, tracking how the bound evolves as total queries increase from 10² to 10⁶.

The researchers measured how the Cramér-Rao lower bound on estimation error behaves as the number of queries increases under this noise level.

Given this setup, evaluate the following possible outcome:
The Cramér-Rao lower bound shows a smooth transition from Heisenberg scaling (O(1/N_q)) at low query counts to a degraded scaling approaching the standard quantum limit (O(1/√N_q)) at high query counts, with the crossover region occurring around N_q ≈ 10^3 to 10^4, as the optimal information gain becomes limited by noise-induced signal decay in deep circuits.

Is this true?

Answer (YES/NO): NO